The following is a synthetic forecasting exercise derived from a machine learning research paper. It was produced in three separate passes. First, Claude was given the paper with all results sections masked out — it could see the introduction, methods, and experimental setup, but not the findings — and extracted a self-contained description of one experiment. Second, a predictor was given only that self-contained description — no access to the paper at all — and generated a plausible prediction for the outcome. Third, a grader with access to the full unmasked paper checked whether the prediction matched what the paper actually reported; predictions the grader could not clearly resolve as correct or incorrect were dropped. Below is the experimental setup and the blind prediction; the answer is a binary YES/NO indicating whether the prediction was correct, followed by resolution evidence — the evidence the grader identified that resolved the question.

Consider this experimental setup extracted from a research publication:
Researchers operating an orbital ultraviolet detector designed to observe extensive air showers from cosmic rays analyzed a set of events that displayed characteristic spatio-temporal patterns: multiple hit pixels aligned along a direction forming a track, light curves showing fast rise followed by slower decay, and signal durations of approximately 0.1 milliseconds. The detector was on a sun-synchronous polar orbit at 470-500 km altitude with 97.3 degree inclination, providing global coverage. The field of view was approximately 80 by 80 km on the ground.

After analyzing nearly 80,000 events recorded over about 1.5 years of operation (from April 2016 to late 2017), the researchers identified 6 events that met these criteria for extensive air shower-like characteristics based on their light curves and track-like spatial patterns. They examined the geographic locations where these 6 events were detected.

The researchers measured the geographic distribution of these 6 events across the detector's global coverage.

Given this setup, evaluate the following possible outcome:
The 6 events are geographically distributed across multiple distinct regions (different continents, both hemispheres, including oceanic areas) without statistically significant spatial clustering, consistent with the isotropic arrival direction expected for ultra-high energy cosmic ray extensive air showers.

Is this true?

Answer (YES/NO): NO